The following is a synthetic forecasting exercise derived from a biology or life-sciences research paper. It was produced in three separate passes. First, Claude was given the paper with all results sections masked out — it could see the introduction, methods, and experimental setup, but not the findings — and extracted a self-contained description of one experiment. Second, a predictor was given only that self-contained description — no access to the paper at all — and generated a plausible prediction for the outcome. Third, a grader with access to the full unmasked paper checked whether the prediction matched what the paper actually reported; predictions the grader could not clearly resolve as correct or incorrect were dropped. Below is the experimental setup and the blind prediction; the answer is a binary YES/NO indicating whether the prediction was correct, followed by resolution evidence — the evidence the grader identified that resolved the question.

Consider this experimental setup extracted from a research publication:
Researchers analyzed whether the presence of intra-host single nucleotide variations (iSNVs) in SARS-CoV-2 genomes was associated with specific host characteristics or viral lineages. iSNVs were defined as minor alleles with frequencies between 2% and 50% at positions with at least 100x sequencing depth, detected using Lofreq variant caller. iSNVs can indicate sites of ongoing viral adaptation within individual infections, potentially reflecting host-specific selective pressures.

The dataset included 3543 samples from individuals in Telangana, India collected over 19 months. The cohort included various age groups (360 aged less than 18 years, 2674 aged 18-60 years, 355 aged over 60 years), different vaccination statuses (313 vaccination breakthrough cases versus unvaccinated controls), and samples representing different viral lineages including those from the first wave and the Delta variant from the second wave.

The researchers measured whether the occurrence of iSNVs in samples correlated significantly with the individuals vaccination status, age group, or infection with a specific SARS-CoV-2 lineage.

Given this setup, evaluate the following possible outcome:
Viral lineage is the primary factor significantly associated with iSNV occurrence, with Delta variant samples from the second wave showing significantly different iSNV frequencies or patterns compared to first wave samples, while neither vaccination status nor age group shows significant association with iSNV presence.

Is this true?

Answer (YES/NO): NO